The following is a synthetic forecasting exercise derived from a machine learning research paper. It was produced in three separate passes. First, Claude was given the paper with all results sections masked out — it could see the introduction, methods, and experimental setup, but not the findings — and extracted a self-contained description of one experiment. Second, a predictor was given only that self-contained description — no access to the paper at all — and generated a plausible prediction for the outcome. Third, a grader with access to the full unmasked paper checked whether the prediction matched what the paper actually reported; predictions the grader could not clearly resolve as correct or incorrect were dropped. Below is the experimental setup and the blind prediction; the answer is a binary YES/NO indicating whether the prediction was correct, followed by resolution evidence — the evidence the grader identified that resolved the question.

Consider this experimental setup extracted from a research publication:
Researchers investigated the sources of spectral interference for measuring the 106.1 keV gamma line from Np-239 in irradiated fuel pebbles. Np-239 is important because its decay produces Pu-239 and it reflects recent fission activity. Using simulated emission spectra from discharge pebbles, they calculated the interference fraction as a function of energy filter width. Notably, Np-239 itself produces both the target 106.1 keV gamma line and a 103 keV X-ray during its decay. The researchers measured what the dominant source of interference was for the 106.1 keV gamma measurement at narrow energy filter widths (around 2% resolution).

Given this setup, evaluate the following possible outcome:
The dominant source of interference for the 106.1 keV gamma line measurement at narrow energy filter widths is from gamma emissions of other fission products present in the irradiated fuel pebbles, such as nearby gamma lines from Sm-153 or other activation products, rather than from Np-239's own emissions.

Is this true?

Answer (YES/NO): NO